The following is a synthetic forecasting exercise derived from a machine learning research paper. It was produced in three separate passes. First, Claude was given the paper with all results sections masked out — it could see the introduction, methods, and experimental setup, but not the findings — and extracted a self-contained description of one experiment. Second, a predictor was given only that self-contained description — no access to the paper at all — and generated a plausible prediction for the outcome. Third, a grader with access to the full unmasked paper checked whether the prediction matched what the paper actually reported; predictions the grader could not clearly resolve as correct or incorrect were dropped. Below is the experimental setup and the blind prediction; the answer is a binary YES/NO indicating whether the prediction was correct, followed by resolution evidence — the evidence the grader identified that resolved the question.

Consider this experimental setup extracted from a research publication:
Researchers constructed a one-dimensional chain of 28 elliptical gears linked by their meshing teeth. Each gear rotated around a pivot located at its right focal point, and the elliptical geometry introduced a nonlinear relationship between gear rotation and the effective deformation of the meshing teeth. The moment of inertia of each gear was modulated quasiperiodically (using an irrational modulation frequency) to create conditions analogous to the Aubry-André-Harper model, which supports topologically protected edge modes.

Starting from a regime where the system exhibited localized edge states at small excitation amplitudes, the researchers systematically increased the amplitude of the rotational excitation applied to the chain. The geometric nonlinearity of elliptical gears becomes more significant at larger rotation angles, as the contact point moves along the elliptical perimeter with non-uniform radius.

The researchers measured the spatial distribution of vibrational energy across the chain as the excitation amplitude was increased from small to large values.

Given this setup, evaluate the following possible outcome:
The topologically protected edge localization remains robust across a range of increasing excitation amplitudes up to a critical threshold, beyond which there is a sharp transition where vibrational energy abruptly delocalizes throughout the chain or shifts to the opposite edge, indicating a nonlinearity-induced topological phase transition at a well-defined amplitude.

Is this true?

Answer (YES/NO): NO